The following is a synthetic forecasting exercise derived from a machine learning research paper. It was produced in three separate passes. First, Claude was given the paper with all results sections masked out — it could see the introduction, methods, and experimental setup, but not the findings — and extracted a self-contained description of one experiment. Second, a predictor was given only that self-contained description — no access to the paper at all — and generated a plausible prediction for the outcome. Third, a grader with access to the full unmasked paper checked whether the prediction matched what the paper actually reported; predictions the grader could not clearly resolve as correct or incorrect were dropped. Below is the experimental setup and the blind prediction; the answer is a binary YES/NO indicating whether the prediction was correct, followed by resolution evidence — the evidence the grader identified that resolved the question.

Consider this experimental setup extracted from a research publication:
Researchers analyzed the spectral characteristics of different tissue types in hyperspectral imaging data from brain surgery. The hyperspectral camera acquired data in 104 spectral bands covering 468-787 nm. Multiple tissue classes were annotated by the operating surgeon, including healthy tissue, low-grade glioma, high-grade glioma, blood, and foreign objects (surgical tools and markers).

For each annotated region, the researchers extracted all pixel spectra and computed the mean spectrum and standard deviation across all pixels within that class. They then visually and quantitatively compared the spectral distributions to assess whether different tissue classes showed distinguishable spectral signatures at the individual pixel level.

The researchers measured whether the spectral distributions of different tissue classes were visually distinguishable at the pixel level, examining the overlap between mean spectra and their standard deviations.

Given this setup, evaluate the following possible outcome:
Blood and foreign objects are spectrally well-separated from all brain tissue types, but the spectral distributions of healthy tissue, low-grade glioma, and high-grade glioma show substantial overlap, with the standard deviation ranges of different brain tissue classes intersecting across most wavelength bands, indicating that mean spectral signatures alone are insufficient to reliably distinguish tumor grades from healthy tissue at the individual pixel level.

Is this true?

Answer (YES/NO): NO